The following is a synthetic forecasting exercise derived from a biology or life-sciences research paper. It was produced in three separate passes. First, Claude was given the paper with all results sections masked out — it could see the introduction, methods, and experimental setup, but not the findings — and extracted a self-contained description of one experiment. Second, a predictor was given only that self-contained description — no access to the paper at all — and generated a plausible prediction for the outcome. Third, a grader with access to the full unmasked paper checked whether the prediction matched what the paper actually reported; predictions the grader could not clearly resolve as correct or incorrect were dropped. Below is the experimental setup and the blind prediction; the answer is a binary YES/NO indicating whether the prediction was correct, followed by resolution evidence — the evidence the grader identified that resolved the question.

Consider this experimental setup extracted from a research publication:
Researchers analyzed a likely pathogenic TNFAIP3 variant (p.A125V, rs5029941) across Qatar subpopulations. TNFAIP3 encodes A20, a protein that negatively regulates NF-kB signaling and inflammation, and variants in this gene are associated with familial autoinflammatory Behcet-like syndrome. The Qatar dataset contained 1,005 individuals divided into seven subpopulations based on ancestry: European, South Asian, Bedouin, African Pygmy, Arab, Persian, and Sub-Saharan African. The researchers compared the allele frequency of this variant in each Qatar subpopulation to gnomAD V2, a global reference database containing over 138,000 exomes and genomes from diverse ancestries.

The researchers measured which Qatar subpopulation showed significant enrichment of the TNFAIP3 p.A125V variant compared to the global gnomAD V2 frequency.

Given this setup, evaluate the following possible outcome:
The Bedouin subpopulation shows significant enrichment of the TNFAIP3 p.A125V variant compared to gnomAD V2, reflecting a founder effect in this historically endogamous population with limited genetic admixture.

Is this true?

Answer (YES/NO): NO